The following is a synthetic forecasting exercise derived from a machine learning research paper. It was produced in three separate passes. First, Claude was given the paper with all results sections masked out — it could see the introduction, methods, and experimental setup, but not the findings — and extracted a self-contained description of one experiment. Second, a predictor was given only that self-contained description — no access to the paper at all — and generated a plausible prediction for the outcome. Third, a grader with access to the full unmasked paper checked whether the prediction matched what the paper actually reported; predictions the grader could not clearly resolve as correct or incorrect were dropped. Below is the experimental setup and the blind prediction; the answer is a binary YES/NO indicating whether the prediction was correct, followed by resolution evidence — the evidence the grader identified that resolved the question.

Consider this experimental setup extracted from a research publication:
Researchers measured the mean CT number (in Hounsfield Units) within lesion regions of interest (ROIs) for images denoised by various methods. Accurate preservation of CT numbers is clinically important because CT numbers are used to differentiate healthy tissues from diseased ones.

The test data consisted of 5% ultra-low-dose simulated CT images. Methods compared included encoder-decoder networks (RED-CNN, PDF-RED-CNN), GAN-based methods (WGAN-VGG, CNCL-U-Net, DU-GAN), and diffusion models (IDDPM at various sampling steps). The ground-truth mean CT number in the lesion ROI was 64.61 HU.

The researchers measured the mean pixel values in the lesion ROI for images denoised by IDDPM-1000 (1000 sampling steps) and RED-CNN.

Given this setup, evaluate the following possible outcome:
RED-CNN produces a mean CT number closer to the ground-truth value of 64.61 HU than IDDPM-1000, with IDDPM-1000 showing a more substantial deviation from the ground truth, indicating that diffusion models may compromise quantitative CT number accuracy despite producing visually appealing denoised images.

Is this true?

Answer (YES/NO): YES